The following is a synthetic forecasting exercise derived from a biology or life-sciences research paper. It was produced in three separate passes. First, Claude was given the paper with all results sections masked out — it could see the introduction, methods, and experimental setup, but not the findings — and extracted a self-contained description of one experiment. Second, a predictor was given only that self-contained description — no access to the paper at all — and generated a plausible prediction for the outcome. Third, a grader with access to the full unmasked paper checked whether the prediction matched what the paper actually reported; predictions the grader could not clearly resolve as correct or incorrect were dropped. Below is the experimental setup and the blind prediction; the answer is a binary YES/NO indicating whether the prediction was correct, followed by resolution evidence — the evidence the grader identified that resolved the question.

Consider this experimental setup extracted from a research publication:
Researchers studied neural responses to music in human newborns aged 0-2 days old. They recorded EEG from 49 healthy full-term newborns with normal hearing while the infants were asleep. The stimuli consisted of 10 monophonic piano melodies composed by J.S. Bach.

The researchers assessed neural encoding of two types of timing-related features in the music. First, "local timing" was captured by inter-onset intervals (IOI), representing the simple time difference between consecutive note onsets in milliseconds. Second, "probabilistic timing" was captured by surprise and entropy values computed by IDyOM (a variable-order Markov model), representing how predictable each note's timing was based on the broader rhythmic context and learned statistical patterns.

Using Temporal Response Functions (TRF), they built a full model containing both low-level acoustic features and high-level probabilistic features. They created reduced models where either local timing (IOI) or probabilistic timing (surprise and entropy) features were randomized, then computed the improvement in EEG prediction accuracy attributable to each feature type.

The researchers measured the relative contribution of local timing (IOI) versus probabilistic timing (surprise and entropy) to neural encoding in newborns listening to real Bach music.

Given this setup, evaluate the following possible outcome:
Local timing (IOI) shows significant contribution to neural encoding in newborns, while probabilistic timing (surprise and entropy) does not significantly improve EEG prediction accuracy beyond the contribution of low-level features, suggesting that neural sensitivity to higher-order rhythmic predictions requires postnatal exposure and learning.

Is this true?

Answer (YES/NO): NO